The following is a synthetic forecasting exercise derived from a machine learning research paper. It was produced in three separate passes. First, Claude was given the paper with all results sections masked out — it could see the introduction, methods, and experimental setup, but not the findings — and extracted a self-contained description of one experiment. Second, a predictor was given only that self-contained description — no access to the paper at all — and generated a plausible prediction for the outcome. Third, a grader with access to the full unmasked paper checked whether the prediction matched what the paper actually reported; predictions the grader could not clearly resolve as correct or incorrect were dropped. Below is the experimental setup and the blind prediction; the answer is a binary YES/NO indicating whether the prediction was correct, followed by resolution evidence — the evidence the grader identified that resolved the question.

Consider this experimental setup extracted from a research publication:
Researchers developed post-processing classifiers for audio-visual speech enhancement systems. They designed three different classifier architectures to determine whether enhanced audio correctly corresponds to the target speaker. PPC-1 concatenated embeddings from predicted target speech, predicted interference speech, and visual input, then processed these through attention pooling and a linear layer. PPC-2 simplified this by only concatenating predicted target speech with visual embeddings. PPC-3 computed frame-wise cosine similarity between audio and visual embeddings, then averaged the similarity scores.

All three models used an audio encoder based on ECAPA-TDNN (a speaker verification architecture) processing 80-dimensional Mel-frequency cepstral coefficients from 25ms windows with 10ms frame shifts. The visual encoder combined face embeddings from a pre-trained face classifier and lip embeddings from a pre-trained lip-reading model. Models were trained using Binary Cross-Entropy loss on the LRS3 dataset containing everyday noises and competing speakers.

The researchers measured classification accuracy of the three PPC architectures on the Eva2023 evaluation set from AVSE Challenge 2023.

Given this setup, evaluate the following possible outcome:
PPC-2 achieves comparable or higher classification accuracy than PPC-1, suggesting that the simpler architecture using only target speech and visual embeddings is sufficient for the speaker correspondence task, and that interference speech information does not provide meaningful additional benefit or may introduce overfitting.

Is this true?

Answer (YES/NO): YES